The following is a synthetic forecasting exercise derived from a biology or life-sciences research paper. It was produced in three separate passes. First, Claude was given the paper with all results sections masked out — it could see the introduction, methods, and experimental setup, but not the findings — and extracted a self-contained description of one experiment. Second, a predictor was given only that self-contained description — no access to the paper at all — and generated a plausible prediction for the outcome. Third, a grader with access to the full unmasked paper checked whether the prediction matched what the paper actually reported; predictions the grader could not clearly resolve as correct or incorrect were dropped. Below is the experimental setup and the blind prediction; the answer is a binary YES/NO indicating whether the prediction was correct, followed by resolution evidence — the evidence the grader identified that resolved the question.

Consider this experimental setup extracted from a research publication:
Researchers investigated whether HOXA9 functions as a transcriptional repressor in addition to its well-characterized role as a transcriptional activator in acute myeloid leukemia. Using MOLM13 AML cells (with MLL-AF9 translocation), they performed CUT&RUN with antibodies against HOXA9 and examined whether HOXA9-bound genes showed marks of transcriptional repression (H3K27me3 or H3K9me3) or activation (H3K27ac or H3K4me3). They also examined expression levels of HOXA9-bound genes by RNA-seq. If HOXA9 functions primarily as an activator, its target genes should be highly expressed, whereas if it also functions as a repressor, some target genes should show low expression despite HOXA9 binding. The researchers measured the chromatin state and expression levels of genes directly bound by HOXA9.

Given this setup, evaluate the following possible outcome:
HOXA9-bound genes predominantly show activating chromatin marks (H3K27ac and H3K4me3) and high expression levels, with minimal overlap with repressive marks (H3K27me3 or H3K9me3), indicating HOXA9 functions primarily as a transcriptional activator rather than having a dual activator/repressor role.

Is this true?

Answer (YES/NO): NO